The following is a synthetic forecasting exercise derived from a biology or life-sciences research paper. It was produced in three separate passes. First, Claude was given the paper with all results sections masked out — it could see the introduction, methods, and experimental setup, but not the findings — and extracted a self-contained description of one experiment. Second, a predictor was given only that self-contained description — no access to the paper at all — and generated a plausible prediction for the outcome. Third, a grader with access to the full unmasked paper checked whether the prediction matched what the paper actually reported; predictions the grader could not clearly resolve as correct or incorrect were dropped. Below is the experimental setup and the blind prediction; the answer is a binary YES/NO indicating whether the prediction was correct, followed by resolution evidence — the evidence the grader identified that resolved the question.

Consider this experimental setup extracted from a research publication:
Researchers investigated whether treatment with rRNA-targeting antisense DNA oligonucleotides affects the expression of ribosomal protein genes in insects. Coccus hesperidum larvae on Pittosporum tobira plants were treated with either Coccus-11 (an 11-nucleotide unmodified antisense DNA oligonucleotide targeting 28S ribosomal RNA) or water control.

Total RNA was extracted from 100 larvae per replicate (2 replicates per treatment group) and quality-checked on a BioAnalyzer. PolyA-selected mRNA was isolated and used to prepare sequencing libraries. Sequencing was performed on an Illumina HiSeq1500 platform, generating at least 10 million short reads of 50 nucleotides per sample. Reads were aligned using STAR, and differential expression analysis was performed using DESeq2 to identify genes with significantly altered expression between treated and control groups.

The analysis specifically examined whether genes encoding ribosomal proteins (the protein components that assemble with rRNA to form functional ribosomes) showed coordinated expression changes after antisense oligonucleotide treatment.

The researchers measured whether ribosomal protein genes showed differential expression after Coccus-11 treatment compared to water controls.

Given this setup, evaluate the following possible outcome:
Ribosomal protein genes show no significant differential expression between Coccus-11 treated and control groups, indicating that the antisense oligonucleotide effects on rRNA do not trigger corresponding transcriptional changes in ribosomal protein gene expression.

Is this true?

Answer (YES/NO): NO